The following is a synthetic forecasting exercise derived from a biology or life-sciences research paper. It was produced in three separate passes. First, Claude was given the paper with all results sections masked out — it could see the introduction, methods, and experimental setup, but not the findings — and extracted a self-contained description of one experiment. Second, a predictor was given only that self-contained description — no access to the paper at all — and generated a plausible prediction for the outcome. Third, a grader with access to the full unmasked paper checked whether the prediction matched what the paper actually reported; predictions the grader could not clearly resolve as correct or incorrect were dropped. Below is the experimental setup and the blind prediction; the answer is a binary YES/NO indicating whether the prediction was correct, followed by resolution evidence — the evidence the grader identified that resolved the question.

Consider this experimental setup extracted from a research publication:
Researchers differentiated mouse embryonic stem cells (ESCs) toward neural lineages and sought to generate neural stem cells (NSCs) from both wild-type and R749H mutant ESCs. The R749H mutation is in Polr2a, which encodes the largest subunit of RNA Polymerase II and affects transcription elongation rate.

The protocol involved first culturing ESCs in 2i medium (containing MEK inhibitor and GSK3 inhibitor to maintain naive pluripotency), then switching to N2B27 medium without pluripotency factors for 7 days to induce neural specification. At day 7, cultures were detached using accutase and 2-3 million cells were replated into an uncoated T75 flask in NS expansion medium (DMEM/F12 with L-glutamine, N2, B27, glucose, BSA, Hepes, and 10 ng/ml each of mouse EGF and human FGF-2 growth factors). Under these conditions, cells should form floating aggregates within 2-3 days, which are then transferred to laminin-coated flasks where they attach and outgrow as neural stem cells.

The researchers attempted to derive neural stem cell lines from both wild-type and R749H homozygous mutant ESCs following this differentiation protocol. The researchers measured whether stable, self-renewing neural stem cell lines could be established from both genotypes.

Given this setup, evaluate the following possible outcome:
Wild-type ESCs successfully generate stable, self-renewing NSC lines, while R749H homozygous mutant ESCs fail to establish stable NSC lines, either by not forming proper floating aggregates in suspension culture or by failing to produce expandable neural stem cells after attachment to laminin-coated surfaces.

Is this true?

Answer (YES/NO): YES